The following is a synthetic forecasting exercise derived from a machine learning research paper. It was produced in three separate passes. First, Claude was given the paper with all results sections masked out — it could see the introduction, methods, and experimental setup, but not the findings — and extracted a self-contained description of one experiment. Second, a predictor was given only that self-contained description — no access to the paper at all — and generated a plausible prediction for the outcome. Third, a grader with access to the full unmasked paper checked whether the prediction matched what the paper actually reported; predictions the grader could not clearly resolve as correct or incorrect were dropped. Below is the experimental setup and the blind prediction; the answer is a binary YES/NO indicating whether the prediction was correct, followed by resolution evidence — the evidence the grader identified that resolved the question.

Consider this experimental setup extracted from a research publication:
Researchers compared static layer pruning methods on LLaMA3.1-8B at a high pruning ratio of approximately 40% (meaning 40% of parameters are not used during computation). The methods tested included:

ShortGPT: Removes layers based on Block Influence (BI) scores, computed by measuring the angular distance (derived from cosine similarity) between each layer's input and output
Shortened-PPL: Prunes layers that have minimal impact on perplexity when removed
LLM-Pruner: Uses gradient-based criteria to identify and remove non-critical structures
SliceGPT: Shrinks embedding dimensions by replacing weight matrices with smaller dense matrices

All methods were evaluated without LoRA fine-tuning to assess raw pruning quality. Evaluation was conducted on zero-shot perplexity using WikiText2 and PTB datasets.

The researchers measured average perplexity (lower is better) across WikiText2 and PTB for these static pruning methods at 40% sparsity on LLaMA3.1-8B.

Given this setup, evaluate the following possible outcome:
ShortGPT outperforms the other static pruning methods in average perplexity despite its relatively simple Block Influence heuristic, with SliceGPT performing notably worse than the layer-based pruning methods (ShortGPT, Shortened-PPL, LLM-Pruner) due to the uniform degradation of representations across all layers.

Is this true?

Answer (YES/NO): NO